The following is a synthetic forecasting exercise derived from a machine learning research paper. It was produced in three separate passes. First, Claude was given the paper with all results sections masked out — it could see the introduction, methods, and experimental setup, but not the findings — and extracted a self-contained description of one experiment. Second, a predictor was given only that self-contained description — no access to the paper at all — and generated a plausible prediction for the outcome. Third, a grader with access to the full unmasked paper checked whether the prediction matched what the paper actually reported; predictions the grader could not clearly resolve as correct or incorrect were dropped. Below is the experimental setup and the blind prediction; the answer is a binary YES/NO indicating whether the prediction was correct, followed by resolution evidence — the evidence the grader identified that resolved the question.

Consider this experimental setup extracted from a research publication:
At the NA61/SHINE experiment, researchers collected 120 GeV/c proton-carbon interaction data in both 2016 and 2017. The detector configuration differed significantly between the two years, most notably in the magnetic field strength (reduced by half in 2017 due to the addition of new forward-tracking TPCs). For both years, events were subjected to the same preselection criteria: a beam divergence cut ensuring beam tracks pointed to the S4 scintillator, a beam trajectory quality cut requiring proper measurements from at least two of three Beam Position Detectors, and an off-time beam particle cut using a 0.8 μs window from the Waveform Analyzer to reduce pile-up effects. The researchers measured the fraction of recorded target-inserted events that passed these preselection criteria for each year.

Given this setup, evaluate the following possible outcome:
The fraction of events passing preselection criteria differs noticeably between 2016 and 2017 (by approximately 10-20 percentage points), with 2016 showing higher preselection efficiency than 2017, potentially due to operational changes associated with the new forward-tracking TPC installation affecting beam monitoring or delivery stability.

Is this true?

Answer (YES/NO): NO